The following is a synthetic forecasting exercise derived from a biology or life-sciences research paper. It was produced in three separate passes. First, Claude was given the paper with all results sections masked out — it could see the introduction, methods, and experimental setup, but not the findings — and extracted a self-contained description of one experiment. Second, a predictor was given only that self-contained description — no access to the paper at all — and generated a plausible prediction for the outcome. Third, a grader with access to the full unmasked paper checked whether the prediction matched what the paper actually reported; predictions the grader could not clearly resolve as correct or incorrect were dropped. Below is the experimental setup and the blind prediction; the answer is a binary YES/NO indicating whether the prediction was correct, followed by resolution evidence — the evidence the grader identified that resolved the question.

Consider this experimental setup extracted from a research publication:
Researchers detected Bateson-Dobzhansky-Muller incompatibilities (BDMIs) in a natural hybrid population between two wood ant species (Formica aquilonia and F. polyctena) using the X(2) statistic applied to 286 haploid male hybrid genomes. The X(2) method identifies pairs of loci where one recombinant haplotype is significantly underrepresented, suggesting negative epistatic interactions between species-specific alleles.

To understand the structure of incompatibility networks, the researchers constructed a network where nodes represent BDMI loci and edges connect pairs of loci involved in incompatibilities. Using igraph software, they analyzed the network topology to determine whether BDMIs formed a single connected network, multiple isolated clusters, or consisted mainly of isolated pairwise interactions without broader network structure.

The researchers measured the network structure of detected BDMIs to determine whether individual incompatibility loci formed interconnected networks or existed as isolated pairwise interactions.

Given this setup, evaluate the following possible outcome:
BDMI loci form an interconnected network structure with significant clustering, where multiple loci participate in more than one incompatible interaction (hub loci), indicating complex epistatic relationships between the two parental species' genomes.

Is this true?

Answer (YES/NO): YES